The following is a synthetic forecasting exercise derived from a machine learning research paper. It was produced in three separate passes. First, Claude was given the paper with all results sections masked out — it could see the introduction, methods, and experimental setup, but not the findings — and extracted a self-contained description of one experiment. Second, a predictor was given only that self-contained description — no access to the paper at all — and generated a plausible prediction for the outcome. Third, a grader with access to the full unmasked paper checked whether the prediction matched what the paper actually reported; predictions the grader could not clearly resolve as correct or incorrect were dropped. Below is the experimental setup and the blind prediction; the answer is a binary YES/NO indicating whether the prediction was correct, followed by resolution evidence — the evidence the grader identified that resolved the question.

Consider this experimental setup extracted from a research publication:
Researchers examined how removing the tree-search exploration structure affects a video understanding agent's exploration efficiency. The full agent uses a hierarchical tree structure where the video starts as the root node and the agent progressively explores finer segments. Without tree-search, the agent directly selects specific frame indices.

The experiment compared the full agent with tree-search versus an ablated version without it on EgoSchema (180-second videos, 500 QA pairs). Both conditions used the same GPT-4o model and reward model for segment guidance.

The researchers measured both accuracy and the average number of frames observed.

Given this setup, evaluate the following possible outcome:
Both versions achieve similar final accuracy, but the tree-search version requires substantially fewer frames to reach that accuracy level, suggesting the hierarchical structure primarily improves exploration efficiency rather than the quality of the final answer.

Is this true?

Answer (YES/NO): NO